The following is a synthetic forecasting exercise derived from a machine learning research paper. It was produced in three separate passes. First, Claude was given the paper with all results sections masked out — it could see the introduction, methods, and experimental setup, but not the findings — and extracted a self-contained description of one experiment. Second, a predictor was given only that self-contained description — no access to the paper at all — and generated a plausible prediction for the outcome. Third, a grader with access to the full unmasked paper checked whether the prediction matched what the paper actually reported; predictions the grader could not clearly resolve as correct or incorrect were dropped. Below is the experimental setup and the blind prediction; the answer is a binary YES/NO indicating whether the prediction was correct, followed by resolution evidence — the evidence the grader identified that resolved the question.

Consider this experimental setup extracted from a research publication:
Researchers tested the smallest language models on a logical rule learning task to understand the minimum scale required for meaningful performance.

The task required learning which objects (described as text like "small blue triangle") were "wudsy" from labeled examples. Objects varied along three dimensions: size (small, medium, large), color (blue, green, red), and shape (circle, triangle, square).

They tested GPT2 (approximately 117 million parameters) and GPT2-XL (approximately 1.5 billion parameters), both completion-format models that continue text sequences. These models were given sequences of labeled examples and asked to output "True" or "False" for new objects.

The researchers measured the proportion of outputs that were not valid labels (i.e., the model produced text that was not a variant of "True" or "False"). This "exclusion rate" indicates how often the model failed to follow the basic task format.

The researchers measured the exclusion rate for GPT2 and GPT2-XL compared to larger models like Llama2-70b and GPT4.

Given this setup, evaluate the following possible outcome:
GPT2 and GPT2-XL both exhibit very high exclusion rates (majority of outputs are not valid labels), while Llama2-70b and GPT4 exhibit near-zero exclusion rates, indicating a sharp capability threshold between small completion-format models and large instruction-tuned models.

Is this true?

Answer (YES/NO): NO